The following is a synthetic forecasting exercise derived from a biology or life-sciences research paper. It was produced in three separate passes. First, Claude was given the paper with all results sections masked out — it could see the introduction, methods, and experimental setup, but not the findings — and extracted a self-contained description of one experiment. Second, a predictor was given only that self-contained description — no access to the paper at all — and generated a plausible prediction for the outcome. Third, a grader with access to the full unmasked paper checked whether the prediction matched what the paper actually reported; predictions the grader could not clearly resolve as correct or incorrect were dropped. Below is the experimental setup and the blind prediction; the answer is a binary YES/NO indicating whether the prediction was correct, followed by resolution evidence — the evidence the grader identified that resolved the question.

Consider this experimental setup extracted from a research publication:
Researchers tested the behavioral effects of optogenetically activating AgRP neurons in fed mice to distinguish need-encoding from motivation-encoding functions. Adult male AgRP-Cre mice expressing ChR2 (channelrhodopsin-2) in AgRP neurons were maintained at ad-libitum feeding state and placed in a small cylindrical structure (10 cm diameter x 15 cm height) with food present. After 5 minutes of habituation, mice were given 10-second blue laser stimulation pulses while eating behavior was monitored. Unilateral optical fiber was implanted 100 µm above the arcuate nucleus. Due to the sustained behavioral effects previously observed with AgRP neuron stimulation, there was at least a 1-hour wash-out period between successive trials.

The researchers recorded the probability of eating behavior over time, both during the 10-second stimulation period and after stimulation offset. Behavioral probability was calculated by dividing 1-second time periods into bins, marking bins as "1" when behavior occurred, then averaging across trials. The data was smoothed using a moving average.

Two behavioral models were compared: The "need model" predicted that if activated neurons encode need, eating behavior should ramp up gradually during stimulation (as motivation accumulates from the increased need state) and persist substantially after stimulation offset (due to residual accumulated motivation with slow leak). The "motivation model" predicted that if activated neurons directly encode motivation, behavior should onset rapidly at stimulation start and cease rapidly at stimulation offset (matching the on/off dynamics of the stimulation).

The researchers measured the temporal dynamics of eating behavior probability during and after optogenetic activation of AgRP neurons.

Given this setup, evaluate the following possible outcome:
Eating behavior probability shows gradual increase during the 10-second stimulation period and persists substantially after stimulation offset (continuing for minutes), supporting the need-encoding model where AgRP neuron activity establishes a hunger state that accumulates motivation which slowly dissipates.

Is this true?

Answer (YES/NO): YES